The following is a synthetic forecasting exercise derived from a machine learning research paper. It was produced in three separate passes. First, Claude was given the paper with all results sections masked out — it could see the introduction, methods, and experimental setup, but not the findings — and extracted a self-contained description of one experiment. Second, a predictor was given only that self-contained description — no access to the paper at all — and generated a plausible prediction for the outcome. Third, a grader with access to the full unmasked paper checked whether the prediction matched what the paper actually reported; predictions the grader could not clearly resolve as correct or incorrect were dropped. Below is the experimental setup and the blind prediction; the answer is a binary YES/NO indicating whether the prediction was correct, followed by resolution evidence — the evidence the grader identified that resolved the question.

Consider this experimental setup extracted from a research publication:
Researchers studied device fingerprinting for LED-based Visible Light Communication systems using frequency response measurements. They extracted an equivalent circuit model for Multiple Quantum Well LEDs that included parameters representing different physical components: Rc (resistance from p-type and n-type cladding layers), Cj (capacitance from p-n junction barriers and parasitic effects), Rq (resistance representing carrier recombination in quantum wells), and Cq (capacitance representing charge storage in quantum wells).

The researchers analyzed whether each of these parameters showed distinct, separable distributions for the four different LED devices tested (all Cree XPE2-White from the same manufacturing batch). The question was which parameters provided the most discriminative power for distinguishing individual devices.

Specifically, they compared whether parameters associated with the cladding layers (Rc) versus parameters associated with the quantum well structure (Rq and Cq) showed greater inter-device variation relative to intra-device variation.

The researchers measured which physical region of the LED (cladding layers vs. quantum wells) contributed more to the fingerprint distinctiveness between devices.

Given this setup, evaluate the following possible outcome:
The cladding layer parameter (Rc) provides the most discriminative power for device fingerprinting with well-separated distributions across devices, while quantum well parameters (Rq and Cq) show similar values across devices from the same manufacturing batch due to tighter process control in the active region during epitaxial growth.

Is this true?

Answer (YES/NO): NO